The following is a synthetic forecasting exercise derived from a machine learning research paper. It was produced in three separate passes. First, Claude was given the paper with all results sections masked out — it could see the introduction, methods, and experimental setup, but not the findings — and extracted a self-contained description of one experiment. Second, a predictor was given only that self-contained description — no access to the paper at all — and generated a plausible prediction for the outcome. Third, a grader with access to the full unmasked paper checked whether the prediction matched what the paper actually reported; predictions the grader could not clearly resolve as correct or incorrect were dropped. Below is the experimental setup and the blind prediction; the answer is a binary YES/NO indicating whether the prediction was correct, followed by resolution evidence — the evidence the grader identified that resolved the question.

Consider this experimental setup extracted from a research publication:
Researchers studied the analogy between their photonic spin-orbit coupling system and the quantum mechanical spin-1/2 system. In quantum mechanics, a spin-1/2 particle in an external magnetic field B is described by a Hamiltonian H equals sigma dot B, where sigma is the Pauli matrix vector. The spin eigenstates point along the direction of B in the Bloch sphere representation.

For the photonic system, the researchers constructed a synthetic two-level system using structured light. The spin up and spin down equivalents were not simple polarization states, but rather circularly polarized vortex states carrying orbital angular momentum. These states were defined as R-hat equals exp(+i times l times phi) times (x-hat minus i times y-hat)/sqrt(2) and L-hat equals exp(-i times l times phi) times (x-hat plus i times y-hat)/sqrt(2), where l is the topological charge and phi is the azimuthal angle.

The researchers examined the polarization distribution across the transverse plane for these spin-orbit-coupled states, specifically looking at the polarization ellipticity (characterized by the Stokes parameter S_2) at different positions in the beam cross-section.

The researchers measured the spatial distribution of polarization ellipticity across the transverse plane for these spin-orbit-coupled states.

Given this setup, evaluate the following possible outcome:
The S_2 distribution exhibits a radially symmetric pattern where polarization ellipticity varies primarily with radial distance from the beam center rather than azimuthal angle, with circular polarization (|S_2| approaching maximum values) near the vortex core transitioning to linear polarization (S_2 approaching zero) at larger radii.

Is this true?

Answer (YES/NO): NO